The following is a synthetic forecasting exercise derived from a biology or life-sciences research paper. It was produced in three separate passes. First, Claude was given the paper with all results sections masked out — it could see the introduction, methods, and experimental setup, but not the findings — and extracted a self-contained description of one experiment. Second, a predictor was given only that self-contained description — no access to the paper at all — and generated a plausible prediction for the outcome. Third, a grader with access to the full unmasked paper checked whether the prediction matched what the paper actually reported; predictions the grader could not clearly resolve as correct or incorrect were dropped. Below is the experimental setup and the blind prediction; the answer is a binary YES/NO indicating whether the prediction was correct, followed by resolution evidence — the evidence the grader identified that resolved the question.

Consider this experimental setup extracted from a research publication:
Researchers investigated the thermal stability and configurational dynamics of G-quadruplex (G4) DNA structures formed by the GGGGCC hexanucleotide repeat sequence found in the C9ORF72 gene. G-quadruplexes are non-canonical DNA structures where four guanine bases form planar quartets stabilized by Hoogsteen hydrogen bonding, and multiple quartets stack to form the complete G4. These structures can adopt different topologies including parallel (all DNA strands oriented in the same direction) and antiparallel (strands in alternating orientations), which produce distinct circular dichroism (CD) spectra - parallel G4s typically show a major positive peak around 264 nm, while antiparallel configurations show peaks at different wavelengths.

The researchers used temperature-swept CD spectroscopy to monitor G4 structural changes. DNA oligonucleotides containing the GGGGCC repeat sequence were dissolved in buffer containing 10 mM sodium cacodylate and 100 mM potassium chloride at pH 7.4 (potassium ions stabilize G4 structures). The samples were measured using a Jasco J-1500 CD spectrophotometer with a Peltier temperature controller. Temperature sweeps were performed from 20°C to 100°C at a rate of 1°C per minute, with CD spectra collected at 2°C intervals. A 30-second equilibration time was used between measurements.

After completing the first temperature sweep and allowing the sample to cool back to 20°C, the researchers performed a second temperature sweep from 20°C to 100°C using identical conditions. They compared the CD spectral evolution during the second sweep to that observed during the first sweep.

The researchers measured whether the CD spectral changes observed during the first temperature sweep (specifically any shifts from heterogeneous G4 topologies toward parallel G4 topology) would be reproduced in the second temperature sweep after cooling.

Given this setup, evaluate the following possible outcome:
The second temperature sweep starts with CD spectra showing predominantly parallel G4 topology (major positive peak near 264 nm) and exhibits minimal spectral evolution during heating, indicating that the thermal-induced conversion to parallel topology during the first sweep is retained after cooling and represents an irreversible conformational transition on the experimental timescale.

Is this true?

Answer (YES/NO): YES